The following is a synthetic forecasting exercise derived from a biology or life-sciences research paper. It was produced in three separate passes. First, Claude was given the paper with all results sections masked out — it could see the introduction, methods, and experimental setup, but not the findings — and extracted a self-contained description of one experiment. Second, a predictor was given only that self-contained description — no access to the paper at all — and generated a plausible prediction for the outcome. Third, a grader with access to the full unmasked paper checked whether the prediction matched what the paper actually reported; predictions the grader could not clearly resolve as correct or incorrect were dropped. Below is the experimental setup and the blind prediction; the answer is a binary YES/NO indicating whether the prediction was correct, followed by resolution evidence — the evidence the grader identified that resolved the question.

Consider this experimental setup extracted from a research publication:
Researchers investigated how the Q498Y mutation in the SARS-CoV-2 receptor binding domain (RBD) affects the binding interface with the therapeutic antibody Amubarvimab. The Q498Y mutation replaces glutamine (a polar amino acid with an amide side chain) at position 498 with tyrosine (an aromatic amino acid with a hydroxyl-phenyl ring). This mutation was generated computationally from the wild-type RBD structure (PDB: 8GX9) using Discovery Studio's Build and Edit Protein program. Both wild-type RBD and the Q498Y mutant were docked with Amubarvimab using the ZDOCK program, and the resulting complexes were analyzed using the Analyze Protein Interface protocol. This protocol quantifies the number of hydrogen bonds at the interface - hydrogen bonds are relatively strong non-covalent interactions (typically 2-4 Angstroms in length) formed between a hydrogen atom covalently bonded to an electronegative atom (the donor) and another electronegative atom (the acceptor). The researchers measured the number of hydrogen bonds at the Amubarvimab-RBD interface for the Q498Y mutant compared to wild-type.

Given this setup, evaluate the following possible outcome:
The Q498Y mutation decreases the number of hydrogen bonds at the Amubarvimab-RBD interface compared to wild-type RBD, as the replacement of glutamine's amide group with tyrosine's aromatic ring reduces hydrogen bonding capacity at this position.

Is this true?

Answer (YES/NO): YES